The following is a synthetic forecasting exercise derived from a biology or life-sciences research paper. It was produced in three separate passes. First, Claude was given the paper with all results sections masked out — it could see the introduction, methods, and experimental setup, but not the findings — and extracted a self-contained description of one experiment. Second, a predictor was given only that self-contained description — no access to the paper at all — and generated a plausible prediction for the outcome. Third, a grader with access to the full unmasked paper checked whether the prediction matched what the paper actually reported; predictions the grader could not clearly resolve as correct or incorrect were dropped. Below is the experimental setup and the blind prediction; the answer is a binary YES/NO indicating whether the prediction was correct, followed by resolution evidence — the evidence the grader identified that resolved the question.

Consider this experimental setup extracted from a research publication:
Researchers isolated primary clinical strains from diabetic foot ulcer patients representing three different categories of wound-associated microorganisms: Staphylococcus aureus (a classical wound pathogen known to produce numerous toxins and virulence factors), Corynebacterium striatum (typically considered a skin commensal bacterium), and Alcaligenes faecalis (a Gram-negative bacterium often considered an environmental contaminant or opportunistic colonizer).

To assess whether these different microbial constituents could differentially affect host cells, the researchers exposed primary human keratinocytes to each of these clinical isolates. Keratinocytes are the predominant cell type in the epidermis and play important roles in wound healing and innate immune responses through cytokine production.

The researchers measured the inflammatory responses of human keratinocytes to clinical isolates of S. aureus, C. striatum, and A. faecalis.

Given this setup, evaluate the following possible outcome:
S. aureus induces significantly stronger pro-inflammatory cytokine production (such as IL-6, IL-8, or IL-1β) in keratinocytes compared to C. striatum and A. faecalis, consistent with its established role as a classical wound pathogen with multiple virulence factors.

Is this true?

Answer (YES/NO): NO